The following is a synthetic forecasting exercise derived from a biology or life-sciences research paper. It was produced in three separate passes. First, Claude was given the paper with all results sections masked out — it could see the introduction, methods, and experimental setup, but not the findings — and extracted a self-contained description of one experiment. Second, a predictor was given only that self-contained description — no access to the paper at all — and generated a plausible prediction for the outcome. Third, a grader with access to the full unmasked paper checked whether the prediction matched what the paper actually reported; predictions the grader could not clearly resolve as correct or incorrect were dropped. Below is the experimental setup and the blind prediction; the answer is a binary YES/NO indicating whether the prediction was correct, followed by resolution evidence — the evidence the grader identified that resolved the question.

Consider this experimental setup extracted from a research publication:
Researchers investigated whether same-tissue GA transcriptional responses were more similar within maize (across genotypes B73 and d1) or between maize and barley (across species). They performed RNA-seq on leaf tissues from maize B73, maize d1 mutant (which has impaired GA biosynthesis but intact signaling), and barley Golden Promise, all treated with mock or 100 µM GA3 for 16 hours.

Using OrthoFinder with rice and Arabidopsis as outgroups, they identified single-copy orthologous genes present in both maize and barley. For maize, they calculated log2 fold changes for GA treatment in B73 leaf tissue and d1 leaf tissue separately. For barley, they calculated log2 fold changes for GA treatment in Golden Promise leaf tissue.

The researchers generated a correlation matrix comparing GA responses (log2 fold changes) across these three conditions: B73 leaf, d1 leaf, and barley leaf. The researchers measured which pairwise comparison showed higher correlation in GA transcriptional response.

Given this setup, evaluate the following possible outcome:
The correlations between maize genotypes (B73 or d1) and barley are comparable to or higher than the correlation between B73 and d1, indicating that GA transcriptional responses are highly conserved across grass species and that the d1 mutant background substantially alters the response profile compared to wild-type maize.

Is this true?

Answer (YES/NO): NO